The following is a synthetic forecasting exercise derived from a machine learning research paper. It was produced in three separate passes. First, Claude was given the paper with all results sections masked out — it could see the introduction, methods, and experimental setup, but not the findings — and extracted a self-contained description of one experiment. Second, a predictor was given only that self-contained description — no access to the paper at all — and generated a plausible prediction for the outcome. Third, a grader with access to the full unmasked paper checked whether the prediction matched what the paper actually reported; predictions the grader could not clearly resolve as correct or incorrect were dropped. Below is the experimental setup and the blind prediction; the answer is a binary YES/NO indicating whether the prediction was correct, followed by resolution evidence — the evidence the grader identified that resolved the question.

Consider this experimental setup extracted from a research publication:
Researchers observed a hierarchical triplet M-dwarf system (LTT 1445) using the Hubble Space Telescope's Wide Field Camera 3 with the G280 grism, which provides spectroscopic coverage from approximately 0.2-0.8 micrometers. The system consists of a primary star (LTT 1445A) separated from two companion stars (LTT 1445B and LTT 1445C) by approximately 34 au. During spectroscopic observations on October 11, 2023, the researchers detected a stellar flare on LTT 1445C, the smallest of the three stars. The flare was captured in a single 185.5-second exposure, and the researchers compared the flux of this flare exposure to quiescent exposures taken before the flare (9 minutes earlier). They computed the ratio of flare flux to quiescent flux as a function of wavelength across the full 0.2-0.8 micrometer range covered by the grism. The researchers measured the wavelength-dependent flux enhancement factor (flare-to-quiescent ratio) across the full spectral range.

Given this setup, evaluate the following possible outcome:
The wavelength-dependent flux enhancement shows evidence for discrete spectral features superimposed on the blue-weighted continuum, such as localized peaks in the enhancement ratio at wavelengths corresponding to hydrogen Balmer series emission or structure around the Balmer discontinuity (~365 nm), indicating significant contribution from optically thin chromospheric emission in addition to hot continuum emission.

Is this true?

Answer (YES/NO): NO